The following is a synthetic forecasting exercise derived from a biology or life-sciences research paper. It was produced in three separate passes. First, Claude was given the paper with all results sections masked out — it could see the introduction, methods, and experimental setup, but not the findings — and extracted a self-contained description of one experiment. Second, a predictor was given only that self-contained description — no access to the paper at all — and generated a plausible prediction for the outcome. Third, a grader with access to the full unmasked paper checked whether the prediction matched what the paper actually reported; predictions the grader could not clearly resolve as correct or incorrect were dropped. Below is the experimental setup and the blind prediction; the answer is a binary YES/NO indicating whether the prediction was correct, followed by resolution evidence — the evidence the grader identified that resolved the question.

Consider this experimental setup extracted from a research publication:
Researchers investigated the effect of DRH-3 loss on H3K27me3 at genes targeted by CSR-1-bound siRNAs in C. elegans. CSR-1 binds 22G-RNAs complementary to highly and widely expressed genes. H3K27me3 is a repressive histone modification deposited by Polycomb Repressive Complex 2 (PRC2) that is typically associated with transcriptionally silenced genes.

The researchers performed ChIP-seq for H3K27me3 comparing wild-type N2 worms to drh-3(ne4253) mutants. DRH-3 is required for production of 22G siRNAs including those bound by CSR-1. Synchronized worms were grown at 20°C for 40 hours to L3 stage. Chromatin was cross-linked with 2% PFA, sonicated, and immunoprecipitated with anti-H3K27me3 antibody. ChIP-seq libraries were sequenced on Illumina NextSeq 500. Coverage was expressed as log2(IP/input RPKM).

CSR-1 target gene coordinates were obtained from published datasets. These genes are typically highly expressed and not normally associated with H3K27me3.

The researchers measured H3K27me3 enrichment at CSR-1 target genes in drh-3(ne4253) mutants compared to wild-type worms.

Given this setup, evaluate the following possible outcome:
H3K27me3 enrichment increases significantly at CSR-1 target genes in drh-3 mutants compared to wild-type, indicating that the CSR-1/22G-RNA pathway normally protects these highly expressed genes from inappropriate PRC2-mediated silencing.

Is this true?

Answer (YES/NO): YES